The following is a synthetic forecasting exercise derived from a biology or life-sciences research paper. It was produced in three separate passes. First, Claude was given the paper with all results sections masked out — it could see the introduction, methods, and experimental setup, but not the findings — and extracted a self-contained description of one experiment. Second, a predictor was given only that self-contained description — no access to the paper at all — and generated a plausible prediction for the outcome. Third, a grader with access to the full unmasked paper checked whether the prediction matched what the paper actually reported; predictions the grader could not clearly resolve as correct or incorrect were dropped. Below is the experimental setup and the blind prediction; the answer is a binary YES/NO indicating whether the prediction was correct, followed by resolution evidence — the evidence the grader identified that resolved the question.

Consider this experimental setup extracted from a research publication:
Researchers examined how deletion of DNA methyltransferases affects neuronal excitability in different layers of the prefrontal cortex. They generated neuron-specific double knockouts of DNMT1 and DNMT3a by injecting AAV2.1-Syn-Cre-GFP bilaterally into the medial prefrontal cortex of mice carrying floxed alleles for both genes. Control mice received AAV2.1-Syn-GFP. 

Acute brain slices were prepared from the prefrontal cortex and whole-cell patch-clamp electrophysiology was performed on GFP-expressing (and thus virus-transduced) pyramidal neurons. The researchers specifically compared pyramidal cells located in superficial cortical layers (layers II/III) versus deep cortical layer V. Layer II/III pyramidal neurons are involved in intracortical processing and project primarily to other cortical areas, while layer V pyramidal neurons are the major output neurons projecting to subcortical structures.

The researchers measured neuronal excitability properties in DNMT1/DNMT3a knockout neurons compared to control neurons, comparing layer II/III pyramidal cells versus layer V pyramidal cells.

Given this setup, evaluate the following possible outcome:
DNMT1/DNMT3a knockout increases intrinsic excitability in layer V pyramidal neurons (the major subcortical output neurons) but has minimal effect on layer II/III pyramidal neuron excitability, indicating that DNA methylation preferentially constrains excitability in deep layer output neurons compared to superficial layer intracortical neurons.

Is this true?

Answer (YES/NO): NO